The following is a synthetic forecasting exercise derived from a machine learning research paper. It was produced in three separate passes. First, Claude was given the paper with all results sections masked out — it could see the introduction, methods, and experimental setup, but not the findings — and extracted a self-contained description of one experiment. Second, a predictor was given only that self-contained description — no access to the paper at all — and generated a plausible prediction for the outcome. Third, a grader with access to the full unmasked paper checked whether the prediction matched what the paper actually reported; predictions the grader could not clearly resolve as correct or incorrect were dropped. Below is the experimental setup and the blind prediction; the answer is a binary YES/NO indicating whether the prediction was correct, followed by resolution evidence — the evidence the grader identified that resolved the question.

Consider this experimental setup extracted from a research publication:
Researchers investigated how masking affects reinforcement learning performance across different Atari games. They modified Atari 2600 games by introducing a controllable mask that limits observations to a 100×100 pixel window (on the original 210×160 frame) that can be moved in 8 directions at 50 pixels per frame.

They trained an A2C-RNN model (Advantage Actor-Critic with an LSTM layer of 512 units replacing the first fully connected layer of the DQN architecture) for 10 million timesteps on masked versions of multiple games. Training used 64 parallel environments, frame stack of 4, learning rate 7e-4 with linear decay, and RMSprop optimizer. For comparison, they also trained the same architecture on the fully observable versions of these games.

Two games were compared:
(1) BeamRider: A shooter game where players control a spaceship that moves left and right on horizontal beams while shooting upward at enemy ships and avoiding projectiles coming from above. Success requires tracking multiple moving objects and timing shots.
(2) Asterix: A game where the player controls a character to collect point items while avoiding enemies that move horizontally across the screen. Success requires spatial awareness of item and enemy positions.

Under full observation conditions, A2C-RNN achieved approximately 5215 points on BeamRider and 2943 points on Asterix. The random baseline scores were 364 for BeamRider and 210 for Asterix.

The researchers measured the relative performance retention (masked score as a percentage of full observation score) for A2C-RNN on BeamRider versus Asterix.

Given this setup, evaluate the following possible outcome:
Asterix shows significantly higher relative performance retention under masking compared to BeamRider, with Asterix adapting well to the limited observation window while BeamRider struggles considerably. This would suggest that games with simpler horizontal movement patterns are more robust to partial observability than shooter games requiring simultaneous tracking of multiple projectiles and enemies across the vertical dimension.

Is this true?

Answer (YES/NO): YES